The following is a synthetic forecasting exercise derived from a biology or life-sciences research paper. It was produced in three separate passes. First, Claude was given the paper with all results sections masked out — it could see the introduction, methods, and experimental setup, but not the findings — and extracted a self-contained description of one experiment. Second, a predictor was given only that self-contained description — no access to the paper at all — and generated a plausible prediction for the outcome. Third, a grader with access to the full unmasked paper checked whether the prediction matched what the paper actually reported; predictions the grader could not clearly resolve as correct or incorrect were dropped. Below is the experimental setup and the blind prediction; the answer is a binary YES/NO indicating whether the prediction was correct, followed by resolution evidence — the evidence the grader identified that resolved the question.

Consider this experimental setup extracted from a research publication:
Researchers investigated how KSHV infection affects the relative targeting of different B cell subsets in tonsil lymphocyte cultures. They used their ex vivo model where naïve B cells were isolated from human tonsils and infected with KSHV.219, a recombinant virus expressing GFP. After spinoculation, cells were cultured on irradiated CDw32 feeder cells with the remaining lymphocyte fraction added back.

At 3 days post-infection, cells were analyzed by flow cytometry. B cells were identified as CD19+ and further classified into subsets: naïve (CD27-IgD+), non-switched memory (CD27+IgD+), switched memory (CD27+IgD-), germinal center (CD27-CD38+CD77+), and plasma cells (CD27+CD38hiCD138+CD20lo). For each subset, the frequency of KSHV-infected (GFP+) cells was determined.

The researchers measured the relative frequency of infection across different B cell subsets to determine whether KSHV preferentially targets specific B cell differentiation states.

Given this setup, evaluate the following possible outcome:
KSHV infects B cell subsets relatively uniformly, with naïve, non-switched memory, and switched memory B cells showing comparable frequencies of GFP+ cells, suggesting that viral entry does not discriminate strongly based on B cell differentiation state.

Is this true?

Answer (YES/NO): NO